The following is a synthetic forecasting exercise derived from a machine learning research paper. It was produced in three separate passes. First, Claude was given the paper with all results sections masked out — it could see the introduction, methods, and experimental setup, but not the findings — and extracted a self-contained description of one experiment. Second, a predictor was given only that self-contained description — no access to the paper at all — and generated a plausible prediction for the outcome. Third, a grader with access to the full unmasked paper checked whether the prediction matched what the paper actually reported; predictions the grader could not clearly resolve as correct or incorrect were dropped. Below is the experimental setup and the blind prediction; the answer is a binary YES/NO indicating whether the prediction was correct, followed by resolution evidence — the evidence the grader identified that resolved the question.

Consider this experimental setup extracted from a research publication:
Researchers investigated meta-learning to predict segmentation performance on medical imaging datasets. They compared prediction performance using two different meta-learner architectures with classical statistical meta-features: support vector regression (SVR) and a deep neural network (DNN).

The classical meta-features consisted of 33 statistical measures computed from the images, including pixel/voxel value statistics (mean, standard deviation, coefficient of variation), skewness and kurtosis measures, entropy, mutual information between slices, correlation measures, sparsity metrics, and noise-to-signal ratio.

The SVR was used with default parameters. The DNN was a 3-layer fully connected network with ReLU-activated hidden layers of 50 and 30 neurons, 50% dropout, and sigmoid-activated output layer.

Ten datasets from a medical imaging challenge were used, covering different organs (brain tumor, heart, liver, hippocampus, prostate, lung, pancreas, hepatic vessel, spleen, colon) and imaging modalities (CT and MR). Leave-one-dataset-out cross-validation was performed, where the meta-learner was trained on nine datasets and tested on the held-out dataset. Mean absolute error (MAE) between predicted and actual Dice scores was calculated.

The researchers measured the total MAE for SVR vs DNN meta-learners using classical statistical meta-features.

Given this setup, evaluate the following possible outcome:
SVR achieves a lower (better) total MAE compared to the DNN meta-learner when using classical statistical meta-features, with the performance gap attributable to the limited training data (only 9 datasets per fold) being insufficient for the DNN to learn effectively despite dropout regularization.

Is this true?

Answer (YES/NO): YES